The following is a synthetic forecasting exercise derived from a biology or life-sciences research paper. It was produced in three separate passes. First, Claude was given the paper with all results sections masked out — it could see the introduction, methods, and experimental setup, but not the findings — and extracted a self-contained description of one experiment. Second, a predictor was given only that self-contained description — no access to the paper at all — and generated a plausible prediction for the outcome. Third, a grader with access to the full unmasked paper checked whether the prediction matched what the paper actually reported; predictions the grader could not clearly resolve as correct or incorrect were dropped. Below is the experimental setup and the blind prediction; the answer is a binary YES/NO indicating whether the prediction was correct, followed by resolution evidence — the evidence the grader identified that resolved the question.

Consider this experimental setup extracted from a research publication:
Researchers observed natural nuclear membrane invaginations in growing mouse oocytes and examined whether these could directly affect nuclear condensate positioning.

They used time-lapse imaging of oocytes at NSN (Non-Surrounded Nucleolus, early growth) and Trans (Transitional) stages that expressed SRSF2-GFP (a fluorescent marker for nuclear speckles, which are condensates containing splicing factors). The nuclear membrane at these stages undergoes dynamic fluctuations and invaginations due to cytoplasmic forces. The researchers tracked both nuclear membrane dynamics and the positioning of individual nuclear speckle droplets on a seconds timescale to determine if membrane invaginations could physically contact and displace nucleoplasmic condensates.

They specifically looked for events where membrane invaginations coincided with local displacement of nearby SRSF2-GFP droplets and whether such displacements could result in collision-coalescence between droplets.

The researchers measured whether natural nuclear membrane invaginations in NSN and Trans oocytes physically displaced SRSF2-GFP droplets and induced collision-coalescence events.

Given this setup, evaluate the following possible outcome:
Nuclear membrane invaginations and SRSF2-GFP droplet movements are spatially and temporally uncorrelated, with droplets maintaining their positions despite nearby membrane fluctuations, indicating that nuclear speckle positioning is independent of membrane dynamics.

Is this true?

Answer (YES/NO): NO